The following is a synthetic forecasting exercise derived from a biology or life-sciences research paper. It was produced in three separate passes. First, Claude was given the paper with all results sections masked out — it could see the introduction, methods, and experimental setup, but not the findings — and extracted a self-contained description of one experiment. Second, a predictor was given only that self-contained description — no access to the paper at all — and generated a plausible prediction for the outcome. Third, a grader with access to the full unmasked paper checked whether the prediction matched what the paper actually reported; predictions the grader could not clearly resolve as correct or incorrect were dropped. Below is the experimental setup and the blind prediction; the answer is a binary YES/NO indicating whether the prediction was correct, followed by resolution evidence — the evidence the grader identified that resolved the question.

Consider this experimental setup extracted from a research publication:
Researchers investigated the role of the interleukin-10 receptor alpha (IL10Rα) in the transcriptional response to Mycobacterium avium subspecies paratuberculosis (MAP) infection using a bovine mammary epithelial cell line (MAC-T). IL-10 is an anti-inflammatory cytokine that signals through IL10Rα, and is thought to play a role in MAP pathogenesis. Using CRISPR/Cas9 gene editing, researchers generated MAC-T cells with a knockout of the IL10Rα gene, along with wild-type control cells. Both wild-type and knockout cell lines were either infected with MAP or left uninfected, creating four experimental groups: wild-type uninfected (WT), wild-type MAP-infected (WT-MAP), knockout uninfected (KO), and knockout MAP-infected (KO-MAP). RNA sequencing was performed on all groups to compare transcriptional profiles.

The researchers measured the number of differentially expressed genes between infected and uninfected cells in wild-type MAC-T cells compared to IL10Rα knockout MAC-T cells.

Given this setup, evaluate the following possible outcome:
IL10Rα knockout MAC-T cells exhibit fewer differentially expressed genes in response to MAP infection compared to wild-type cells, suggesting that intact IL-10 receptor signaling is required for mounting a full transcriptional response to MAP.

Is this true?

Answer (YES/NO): YES